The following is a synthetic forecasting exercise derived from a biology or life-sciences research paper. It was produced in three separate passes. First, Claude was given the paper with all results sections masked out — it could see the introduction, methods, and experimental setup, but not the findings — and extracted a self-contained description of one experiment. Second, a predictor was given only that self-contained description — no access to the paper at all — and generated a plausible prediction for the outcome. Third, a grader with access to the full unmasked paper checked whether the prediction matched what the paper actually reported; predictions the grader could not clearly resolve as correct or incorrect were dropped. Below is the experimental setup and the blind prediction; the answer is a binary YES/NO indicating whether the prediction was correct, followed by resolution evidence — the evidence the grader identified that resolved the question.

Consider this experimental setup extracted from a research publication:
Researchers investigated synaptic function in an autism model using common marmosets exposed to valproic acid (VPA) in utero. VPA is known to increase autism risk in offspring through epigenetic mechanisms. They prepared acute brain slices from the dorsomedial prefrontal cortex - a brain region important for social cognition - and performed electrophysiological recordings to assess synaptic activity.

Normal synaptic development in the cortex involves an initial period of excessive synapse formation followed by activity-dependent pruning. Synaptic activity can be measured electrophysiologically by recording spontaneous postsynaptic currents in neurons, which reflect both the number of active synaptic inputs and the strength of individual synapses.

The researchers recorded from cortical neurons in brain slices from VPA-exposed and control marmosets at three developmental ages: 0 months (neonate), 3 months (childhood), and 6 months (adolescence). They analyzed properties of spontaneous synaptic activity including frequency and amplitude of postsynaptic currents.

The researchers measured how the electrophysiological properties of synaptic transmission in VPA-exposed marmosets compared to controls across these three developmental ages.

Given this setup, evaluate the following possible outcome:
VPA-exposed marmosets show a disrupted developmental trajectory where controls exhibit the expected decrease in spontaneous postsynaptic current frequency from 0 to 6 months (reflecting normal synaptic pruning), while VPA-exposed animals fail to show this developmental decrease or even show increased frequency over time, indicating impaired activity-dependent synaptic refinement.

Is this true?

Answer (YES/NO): NO